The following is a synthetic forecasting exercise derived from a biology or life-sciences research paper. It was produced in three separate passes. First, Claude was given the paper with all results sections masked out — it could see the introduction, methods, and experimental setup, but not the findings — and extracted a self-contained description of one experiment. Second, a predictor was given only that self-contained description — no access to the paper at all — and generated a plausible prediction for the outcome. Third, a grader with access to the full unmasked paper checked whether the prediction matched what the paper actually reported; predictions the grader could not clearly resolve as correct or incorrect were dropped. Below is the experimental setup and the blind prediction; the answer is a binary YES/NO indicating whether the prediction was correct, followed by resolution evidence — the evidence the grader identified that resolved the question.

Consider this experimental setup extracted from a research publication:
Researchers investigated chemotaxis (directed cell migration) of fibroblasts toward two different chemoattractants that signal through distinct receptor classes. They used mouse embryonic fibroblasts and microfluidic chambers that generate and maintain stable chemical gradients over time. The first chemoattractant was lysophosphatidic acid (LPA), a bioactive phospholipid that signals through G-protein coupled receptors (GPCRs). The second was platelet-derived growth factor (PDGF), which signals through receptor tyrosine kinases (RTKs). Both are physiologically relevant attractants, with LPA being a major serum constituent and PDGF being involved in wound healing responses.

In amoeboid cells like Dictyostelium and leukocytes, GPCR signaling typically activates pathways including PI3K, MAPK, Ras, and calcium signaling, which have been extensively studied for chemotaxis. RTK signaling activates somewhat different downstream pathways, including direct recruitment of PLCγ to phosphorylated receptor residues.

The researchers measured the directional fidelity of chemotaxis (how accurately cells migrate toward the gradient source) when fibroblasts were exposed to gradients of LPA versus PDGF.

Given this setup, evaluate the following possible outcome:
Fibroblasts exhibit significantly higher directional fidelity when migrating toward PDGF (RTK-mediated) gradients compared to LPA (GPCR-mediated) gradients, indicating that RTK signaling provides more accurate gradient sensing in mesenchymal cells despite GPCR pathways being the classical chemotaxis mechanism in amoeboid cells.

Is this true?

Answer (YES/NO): NO